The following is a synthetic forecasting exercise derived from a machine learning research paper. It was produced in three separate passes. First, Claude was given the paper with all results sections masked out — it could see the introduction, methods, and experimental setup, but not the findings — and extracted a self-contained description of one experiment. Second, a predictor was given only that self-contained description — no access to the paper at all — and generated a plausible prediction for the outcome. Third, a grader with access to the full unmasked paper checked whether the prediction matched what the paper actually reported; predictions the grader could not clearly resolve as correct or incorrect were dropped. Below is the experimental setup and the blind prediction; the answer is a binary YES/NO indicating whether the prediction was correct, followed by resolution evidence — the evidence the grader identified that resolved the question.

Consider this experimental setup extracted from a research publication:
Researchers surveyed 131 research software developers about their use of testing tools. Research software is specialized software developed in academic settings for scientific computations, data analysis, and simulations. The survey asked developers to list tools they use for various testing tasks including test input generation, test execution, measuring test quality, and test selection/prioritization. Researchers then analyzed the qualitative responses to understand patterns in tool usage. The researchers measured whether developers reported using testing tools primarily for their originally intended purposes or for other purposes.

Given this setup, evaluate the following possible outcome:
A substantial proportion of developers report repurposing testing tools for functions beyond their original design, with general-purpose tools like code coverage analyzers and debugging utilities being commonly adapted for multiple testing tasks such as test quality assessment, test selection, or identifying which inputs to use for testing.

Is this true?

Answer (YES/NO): NO